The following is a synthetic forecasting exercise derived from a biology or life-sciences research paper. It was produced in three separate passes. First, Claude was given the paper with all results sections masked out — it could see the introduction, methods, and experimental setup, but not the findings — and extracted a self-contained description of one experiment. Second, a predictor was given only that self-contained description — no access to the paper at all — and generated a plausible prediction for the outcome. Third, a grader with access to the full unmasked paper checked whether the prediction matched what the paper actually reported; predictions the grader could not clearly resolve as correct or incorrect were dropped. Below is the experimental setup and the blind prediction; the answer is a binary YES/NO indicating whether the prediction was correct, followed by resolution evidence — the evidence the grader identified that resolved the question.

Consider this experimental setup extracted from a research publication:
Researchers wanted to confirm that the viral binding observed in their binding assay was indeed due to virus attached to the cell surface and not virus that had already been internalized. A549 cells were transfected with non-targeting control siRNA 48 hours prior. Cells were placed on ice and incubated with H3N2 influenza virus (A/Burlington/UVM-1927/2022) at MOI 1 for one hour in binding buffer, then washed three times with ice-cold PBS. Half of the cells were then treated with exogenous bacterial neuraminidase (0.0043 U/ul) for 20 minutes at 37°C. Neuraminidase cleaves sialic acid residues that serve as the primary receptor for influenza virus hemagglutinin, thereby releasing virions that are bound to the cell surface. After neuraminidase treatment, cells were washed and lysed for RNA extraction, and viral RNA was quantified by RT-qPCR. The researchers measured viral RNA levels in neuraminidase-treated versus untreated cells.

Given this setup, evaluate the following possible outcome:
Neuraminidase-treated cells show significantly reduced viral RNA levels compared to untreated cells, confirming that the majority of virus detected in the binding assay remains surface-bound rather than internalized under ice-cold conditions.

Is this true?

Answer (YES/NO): YES